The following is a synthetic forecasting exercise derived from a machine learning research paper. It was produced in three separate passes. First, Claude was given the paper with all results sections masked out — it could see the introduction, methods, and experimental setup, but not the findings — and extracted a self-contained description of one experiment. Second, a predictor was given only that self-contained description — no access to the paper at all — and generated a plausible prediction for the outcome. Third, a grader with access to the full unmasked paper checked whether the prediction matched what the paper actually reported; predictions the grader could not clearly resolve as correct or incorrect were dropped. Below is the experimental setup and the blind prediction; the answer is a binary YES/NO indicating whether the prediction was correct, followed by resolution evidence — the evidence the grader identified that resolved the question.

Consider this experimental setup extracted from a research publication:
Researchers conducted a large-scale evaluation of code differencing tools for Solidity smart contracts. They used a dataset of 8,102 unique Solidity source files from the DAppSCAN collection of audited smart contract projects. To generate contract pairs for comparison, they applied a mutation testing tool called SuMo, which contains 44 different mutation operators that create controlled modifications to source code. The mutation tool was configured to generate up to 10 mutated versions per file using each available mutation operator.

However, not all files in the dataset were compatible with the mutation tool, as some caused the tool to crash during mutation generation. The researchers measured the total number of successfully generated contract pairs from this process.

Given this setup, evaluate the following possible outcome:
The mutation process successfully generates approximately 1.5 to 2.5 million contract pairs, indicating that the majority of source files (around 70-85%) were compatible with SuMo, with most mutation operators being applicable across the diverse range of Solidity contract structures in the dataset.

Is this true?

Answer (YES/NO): NO